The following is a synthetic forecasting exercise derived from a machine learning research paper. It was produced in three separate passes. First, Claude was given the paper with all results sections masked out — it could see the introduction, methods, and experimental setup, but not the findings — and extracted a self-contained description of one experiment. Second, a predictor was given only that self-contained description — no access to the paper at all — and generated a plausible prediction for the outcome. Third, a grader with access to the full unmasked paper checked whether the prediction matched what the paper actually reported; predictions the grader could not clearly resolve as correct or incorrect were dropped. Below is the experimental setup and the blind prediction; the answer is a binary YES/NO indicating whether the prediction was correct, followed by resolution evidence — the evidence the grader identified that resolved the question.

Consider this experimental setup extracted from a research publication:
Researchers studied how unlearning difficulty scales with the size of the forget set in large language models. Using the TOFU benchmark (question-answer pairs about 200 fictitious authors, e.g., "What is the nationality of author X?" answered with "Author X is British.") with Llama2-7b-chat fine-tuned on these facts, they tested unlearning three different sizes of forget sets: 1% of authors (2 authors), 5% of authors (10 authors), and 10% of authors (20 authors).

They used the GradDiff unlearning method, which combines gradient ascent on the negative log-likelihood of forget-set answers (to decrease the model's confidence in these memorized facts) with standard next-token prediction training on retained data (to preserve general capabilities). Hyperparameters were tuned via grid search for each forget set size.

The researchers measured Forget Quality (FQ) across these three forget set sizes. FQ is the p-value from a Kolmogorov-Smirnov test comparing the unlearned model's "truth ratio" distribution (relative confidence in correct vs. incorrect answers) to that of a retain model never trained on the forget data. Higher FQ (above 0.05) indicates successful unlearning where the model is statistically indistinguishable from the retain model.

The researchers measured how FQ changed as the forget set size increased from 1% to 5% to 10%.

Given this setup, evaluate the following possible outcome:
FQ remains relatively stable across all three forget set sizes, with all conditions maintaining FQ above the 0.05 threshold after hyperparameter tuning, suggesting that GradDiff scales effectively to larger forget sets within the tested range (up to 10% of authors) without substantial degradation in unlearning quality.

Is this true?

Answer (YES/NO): NO